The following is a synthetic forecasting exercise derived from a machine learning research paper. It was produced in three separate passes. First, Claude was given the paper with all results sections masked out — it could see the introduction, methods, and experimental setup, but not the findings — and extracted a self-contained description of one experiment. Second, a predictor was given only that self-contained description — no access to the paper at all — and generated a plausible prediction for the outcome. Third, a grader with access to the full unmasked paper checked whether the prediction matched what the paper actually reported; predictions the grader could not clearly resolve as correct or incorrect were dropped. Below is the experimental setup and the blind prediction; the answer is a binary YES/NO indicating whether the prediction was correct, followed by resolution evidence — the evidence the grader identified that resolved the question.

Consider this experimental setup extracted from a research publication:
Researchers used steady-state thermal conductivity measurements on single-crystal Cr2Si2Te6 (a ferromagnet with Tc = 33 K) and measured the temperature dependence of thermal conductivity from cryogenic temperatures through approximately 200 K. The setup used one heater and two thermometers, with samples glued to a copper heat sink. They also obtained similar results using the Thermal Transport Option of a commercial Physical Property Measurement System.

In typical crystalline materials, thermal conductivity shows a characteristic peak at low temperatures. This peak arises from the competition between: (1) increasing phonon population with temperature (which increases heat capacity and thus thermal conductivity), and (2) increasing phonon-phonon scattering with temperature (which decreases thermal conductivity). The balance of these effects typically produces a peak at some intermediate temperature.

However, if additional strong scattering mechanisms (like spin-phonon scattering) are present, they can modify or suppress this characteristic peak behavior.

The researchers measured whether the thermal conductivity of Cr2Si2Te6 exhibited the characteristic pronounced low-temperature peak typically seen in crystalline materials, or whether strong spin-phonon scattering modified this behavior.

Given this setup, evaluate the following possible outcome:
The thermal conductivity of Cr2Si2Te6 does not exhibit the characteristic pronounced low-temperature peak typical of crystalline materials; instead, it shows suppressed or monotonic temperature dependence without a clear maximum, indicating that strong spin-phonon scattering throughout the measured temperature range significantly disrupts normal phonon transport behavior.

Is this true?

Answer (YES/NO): NO